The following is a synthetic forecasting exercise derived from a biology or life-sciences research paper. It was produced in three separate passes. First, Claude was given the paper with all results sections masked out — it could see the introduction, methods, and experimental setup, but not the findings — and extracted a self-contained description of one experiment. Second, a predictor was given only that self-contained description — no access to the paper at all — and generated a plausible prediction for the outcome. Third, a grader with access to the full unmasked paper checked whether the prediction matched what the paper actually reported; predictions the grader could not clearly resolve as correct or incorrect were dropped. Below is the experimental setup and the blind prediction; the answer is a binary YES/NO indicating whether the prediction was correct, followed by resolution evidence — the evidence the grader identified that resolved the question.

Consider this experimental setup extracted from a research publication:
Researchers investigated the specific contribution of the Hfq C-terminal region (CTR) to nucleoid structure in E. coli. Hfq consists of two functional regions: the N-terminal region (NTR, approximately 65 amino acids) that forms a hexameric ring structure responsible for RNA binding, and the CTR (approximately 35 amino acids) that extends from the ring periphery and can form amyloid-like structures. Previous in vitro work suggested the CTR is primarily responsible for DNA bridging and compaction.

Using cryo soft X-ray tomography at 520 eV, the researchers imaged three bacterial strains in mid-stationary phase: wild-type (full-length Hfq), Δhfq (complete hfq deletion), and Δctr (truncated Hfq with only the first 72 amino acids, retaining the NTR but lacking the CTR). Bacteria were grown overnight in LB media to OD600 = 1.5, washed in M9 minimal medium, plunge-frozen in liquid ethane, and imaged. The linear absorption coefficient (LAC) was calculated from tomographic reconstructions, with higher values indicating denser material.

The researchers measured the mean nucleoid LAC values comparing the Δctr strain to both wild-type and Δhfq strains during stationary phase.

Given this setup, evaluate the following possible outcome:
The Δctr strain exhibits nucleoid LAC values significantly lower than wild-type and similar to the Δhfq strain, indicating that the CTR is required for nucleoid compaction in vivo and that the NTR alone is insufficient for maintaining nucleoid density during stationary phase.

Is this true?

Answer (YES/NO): NO